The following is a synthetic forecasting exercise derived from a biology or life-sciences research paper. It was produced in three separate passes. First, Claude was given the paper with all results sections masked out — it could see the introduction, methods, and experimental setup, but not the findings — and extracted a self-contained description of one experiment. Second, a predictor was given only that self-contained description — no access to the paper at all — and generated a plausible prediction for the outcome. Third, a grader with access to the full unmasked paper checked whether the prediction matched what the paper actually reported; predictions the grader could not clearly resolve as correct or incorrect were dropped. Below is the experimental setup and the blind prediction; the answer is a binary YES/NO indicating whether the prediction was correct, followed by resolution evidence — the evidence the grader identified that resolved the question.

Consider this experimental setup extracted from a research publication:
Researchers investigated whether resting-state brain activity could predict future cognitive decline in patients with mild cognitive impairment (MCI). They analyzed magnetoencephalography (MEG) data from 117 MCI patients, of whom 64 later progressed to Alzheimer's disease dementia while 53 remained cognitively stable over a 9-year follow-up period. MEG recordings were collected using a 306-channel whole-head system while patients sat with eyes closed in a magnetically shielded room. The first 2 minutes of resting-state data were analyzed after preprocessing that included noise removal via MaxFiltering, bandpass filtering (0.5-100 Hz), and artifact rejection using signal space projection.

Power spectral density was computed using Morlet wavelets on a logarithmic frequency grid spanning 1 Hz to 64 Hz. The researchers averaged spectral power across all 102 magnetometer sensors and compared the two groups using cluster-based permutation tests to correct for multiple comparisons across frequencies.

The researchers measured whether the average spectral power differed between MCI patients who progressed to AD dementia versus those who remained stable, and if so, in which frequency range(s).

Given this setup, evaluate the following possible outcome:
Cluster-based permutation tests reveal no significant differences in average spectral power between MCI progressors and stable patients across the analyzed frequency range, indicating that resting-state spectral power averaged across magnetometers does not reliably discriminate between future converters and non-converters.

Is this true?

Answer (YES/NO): NO